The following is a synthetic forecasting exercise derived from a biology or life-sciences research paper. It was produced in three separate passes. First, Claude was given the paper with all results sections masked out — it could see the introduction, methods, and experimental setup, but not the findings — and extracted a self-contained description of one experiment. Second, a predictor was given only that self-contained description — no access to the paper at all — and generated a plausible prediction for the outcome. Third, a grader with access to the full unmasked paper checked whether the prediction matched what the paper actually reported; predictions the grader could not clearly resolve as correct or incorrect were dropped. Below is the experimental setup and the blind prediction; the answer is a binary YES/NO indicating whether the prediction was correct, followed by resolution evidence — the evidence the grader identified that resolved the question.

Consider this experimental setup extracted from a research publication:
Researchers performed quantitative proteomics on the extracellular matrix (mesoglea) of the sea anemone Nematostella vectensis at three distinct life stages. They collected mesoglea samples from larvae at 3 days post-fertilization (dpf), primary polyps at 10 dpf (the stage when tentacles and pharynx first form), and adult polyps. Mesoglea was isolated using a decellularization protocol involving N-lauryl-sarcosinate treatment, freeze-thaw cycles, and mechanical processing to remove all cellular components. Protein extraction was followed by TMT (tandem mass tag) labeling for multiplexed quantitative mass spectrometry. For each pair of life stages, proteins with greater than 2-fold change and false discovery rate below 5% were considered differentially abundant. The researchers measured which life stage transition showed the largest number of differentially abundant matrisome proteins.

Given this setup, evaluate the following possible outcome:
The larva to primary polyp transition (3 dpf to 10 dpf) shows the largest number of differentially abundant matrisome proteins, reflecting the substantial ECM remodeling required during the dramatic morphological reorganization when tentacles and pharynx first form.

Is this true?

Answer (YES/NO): YES